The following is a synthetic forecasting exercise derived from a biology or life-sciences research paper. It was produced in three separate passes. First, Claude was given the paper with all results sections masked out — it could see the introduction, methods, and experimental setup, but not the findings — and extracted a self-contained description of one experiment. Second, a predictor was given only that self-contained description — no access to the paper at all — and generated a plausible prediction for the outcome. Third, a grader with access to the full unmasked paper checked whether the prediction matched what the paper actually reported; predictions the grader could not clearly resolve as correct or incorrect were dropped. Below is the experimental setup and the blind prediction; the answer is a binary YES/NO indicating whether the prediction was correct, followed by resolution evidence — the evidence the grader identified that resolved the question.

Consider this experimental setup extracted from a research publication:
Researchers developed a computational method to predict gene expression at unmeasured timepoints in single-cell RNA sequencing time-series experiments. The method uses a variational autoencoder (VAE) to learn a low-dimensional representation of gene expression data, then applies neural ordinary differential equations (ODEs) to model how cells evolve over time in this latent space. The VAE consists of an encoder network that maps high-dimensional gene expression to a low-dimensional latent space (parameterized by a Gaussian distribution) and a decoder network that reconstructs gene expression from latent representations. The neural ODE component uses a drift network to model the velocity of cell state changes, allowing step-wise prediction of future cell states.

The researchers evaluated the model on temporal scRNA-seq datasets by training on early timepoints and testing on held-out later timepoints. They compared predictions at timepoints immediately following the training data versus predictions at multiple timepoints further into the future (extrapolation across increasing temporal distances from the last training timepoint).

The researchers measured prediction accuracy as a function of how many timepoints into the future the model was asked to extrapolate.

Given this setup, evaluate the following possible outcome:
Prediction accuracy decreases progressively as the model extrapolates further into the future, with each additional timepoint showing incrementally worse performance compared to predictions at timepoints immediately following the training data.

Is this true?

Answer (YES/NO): NO